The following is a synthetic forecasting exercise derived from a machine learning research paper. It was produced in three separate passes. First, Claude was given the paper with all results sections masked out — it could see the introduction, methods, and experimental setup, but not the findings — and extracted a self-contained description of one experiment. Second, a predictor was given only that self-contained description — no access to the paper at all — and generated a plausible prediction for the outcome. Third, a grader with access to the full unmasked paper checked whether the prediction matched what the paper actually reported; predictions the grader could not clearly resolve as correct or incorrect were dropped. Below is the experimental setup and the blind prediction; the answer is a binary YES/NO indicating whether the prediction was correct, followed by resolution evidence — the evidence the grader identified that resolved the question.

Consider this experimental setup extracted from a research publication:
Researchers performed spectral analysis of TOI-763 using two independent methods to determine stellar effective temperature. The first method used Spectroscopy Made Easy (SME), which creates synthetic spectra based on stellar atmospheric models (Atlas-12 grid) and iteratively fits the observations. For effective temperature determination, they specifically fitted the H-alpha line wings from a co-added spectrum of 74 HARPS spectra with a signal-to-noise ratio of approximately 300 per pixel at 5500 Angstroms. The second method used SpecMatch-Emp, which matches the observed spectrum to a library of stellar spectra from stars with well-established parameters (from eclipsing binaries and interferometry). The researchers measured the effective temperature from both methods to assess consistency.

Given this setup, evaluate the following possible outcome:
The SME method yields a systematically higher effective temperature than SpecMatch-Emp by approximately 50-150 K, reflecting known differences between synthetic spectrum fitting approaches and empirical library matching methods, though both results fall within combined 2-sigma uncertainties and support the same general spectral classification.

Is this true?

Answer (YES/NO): NO